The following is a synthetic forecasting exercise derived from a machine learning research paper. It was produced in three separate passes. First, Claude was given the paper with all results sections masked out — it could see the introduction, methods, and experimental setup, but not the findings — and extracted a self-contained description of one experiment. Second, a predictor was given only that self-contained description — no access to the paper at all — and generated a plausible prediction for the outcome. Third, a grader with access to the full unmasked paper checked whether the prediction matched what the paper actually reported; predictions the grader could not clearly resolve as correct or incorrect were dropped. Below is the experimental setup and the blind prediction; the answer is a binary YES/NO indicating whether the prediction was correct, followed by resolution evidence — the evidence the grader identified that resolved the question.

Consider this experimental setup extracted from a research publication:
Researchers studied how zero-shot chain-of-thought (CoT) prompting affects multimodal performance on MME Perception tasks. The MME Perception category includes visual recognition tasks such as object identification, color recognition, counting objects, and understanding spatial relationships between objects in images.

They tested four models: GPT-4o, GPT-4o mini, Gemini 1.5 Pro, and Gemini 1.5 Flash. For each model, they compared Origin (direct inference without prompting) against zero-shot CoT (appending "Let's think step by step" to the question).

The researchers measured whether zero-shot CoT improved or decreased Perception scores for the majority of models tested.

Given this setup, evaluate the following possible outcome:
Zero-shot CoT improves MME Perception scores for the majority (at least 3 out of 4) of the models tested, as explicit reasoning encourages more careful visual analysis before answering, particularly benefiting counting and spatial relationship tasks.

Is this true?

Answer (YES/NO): NO